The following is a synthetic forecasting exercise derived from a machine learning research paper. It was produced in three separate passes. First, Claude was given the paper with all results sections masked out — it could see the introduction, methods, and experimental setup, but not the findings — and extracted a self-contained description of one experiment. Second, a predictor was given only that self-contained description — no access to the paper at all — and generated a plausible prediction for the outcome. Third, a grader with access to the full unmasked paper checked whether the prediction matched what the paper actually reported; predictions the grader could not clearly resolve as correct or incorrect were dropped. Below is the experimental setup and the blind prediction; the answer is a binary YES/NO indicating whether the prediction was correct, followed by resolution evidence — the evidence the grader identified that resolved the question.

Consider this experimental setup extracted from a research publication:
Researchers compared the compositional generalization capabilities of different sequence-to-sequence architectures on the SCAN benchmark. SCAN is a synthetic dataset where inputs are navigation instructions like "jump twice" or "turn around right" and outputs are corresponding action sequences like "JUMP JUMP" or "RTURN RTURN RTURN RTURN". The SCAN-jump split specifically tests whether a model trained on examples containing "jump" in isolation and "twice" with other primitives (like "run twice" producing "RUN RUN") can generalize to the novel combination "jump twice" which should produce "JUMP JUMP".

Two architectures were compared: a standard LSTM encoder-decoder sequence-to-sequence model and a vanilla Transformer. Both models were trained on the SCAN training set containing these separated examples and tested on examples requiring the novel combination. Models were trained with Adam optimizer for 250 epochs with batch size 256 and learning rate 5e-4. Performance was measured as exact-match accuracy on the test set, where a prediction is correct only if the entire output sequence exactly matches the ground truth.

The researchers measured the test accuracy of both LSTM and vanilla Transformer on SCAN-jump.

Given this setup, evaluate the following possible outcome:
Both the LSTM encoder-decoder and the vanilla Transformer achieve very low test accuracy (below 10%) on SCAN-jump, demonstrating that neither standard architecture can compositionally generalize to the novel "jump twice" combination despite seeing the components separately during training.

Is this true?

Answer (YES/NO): YES